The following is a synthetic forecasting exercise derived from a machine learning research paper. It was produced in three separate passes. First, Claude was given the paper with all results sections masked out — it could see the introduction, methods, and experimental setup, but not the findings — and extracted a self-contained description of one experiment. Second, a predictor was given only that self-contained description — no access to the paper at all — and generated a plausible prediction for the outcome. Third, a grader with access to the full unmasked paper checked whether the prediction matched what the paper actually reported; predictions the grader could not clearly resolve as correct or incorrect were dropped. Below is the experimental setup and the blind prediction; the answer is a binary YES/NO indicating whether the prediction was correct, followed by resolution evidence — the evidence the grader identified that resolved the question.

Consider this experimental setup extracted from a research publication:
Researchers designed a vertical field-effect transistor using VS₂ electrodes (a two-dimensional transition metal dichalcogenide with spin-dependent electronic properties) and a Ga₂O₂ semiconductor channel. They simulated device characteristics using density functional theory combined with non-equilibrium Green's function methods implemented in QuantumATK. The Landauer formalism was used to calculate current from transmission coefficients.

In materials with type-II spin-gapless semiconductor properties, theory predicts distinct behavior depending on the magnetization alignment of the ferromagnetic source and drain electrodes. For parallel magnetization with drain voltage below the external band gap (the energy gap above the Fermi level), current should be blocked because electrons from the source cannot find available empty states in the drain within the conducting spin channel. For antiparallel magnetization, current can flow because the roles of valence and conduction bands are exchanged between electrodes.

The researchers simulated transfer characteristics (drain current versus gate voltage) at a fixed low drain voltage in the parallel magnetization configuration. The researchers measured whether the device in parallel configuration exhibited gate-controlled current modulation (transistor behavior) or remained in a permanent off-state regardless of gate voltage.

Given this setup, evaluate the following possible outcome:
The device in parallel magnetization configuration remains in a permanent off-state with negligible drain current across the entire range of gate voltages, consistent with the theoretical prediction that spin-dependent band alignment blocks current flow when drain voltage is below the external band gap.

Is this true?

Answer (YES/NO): YES